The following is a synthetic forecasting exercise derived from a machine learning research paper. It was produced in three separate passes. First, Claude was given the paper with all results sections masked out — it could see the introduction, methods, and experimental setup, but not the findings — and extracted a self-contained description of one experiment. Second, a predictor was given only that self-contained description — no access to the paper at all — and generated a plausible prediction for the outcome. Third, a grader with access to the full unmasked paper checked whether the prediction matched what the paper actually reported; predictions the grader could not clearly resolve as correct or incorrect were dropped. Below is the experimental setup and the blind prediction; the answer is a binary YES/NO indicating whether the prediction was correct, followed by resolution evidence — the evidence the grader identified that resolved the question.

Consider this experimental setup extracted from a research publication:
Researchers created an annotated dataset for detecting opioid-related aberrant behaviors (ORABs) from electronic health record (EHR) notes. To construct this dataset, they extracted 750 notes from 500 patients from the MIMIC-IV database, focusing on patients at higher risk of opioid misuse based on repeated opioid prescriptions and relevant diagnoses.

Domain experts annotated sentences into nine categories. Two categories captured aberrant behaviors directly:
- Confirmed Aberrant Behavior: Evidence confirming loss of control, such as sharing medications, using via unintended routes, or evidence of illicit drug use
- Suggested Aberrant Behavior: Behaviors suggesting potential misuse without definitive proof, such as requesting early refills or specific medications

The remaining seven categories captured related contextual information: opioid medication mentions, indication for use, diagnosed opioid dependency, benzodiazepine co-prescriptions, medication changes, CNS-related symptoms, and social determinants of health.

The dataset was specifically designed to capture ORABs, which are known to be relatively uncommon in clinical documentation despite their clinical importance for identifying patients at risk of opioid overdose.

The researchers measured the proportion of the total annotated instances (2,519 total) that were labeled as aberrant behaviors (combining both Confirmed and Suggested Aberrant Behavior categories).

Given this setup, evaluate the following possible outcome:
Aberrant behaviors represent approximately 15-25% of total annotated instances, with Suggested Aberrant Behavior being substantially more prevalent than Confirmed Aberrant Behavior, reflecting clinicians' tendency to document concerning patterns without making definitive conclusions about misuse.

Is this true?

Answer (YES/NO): NO